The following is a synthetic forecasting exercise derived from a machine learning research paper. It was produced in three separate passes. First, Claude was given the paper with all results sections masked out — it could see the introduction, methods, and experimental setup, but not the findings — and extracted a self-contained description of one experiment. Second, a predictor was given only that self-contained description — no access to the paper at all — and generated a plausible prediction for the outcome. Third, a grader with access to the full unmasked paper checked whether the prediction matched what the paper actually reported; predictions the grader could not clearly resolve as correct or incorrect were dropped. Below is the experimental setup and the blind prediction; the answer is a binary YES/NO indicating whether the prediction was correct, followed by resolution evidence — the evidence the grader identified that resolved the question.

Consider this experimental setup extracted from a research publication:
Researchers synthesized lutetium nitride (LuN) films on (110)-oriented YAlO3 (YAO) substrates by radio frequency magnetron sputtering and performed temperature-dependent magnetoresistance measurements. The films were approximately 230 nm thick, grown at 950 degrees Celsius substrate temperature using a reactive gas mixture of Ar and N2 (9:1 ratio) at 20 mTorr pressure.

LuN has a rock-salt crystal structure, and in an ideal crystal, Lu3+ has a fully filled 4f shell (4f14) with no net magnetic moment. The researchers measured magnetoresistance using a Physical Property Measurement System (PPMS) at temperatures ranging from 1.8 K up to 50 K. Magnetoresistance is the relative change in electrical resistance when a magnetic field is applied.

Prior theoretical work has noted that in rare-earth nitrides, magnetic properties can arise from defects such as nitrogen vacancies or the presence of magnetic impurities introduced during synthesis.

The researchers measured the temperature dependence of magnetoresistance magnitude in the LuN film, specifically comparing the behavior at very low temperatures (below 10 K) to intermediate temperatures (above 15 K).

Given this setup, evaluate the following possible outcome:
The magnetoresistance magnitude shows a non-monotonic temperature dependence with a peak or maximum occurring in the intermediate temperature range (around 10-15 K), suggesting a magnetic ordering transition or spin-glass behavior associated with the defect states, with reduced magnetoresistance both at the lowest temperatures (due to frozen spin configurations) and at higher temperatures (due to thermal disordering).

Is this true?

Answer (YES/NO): NO